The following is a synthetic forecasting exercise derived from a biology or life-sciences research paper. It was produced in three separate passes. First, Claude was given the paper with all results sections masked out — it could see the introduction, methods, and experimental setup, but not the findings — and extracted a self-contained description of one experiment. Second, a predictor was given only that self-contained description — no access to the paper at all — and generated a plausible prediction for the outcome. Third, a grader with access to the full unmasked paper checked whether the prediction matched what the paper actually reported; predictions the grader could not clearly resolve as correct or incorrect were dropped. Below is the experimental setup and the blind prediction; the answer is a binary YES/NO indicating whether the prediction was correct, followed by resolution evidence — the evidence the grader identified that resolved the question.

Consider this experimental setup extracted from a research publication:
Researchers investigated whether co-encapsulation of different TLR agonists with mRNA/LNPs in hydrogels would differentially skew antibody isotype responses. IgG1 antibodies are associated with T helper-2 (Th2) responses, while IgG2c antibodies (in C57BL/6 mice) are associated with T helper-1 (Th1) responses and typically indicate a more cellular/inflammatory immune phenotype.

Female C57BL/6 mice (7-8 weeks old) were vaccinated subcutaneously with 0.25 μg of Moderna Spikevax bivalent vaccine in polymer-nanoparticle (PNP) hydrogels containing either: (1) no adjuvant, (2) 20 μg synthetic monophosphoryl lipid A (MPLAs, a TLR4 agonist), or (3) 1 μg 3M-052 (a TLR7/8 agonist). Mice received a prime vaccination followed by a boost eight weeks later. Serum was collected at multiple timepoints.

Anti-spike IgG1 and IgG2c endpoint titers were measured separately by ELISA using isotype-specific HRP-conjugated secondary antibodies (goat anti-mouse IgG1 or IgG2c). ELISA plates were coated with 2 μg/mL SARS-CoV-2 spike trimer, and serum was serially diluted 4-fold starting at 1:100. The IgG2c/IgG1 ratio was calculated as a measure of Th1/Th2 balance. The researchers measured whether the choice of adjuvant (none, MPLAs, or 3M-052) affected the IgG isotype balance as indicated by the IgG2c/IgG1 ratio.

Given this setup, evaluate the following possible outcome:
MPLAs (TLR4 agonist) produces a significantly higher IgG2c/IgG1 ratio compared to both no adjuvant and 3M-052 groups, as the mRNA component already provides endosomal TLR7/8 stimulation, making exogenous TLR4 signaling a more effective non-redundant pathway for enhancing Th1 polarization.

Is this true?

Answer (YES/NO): NO